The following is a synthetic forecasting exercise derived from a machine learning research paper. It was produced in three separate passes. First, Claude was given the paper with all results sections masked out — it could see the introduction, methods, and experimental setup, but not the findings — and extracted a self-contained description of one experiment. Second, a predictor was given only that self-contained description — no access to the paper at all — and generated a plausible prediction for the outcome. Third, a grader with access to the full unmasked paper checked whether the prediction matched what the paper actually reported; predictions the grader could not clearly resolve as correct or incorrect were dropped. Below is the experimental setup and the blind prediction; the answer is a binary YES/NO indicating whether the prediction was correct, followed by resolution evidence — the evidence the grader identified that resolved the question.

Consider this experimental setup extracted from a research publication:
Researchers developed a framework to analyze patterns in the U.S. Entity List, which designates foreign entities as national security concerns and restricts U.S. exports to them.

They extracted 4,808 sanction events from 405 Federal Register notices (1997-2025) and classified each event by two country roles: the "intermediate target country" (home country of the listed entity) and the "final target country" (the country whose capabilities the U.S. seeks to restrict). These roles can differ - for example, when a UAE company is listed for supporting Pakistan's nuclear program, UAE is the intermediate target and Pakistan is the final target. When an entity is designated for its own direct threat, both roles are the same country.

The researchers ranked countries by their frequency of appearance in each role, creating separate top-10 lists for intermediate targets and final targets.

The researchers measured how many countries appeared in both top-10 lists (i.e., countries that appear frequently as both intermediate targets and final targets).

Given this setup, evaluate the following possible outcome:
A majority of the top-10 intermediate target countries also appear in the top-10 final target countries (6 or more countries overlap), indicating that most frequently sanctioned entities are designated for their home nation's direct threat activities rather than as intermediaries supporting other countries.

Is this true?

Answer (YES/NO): YES